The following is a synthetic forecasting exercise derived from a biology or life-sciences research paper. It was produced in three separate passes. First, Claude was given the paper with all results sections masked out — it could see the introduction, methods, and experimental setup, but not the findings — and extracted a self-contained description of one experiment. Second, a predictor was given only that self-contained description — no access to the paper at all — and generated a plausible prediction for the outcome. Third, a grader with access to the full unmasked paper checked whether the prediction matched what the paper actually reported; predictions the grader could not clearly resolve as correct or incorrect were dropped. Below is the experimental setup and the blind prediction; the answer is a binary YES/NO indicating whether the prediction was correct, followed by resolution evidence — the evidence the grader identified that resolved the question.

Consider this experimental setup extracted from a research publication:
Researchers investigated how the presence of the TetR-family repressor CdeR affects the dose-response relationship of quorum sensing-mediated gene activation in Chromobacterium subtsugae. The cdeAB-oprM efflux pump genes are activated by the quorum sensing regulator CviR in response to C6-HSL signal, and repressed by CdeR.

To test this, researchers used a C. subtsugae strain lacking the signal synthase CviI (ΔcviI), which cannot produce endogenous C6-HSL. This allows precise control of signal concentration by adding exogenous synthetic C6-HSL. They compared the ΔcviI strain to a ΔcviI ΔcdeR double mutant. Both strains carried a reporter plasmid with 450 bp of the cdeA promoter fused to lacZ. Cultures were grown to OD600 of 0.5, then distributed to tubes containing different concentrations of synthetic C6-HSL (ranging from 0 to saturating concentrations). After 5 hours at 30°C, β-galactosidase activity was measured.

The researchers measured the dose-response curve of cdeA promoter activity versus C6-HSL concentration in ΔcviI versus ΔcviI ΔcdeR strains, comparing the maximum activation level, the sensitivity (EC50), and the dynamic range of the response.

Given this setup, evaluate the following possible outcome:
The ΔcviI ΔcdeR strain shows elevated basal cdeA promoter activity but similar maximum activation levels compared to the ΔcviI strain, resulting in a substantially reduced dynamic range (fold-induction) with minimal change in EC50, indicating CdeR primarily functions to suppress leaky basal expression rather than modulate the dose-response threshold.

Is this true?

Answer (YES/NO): NO